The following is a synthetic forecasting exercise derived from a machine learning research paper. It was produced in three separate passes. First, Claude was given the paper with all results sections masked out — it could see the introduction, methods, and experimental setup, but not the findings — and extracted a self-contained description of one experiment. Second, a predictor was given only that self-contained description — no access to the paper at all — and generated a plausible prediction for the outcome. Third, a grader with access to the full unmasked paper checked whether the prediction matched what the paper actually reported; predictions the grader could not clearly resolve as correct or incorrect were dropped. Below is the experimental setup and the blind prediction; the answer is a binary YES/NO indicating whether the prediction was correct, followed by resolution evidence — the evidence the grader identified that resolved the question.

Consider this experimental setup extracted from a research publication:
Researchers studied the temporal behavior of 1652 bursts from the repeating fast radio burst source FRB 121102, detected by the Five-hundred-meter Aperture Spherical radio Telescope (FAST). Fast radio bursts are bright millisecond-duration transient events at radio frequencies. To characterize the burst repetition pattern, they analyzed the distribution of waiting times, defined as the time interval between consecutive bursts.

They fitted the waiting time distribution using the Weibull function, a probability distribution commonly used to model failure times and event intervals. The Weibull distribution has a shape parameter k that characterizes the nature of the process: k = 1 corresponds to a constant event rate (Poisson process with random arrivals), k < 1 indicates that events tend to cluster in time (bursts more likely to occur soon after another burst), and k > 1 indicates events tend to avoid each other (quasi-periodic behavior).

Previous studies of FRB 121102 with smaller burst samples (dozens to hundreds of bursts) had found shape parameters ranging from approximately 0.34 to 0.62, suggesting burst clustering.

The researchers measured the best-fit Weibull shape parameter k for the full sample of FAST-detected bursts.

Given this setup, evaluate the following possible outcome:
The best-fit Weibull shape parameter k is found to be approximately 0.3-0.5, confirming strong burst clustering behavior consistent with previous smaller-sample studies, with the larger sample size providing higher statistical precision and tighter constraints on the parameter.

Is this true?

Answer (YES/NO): NO